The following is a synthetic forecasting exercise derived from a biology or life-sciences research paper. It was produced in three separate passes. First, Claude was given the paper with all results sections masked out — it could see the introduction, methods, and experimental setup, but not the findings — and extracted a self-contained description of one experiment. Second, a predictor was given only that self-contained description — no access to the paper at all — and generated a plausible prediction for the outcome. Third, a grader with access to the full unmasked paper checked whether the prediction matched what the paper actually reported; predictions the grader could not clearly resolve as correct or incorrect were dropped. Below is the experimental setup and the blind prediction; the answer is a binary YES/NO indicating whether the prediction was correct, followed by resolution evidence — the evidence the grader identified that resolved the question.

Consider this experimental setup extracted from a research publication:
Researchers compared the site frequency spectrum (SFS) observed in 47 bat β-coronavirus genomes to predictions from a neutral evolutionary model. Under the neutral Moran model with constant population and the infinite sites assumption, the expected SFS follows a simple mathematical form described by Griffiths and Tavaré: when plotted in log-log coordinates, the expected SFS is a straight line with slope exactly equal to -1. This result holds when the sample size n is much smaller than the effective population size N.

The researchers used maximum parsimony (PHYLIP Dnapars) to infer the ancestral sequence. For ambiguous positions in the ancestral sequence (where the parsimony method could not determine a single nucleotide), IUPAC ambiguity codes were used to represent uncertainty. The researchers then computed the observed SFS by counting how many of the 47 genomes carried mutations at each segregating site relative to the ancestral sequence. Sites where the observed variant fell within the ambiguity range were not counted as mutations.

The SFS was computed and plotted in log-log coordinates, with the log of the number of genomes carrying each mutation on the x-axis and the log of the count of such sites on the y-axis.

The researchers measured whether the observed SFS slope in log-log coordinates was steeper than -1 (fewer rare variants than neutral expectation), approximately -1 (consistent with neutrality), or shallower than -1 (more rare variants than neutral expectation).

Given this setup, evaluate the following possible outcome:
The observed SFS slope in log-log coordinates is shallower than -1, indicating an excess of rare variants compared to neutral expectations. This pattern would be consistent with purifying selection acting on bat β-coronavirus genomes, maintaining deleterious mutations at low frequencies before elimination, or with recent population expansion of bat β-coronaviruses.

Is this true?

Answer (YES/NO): NO